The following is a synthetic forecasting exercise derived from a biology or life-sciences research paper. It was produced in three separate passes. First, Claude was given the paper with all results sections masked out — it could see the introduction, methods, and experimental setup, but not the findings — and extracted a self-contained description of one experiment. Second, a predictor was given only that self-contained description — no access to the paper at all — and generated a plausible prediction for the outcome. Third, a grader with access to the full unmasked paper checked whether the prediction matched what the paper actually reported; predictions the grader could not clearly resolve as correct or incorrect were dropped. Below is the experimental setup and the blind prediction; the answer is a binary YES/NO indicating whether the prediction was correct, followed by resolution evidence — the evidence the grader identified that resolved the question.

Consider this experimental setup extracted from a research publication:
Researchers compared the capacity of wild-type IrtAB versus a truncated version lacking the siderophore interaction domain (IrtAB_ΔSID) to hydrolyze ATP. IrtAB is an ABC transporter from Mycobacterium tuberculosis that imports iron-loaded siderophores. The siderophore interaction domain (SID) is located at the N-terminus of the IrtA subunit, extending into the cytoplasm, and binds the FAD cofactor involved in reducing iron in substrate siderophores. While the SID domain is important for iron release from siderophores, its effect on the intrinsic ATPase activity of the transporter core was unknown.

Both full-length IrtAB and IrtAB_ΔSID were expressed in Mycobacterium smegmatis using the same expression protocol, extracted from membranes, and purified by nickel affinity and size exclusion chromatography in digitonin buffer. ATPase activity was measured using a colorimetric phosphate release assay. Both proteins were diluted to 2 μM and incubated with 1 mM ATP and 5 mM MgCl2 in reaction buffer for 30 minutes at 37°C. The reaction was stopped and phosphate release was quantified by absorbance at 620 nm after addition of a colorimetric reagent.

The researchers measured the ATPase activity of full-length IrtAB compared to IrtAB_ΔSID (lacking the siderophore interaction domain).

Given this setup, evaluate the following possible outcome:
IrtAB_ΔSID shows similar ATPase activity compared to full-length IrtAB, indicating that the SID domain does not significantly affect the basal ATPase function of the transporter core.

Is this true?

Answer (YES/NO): YES